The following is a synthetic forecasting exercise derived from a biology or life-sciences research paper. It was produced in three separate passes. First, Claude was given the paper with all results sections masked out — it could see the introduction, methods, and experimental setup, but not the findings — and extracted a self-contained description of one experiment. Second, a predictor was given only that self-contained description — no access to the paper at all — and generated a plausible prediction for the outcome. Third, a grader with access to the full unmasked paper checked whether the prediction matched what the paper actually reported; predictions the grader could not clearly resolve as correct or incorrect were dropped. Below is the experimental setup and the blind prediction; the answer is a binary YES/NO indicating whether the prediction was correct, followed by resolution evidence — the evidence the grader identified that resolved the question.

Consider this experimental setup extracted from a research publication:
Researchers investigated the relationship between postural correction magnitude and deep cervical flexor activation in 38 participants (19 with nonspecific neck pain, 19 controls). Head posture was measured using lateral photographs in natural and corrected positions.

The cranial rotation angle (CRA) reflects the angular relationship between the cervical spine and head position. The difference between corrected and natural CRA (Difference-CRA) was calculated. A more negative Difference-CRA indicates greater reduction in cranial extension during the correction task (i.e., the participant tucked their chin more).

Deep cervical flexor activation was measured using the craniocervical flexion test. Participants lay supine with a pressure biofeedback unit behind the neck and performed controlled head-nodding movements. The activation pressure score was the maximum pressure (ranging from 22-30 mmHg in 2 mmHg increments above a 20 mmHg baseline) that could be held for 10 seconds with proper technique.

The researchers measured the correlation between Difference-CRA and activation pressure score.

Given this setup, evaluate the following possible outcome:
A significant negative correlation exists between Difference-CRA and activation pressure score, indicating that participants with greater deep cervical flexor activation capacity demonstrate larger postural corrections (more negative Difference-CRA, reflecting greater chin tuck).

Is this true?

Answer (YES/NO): NO